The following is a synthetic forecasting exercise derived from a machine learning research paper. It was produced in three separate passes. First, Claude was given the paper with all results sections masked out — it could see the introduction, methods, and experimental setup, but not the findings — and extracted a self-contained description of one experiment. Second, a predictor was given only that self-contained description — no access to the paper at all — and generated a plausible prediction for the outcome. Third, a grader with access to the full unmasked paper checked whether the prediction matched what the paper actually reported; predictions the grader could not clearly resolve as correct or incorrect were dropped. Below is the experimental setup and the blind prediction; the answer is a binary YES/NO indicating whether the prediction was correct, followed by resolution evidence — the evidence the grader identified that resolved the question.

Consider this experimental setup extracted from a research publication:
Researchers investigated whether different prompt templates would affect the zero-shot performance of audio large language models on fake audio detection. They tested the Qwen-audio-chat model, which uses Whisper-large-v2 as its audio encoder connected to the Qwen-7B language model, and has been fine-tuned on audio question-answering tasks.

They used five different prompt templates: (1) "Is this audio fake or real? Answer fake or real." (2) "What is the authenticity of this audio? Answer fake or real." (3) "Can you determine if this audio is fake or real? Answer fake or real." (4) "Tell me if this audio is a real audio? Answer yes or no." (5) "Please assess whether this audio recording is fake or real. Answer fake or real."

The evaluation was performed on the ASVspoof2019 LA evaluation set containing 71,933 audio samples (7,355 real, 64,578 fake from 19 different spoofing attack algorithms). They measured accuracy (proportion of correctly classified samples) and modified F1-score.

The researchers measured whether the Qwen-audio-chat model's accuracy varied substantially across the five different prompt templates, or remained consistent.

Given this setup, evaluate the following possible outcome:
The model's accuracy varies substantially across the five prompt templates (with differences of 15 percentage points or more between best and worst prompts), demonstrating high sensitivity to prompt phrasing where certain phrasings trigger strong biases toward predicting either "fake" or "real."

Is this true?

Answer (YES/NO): NO